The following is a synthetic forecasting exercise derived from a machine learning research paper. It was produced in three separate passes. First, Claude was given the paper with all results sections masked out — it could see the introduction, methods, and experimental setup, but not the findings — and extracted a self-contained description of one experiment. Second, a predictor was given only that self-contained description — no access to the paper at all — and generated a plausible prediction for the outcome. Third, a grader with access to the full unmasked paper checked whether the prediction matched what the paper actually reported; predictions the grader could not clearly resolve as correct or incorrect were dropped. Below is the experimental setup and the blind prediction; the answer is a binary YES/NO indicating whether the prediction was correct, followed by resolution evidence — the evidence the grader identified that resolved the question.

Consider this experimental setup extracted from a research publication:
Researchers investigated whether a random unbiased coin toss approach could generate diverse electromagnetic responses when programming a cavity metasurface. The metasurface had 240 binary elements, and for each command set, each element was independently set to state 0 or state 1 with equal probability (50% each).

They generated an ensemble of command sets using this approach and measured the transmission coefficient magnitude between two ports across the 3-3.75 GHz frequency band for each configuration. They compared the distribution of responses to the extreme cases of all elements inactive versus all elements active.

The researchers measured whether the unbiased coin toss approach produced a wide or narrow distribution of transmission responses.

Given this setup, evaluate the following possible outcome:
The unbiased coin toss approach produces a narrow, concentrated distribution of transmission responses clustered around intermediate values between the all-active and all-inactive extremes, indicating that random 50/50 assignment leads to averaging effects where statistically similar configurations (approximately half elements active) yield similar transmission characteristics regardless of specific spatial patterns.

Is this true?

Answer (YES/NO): YES